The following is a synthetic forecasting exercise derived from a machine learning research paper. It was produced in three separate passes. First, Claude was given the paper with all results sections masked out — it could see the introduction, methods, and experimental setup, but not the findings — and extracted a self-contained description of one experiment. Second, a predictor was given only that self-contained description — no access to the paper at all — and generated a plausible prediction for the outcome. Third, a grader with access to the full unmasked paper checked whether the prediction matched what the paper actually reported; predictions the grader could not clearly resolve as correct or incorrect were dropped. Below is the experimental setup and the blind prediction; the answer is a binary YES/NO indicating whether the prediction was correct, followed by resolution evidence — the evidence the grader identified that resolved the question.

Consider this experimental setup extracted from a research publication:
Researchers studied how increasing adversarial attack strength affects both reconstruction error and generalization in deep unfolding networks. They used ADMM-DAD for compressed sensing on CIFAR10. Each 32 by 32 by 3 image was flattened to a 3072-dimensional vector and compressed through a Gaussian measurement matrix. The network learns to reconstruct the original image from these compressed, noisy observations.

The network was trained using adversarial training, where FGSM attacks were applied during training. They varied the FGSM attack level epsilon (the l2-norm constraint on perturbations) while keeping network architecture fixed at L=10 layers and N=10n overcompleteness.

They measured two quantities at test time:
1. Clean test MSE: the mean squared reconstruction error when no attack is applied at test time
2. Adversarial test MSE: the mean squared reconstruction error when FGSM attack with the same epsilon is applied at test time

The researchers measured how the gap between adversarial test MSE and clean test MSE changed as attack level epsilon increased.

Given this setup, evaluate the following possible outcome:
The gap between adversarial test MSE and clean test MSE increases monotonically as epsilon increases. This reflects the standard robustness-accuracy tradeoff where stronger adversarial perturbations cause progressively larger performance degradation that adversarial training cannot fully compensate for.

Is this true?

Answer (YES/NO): YES